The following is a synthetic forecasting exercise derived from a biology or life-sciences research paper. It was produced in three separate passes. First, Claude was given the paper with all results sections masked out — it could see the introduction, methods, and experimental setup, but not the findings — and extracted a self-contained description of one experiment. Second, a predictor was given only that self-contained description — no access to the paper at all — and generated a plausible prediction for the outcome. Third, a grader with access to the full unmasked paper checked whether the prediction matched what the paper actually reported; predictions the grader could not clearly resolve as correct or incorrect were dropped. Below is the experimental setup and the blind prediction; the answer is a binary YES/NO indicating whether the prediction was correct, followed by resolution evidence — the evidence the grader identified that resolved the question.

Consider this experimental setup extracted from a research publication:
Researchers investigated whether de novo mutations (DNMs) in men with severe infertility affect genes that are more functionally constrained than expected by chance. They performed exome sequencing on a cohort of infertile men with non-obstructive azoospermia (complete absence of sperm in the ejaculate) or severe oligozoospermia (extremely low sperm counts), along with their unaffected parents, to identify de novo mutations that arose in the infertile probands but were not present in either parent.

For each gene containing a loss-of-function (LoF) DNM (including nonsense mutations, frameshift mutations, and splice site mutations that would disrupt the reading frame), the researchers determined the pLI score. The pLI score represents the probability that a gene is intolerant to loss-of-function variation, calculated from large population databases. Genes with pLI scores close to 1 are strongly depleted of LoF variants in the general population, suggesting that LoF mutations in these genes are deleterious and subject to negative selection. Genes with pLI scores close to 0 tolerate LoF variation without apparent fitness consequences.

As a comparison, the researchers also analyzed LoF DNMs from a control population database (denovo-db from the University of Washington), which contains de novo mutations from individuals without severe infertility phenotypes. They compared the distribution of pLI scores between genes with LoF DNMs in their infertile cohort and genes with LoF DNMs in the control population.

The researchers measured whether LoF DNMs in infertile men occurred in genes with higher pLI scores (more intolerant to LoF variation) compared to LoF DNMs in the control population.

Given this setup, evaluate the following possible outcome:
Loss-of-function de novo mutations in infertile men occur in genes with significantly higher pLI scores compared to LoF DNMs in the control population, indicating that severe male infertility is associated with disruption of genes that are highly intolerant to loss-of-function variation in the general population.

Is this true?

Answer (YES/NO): YES